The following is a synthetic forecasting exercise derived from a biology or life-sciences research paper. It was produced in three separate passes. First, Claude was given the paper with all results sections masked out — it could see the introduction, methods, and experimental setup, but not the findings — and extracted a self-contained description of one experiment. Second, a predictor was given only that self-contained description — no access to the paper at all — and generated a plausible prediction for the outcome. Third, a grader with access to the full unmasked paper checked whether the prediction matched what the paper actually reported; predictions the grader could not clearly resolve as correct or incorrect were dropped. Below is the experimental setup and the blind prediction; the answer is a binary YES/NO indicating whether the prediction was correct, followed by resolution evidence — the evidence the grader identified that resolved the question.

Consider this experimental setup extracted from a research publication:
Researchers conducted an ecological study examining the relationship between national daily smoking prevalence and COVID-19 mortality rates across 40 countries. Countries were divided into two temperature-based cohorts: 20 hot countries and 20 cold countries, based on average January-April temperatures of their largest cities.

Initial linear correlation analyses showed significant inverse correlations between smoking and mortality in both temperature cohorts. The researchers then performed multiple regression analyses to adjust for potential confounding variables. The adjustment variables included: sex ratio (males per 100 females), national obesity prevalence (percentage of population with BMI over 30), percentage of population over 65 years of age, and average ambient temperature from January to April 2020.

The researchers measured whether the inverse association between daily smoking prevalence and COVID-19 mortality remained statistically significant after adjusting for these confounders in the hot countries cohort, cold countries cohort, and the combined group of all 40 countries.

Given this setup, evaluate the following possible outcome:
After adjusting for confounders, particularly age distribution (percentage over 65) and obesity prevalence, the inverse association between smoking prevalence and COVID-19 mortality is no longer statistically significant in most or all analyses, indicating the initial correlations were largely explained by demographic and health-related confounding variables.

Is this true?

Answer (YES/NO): NO